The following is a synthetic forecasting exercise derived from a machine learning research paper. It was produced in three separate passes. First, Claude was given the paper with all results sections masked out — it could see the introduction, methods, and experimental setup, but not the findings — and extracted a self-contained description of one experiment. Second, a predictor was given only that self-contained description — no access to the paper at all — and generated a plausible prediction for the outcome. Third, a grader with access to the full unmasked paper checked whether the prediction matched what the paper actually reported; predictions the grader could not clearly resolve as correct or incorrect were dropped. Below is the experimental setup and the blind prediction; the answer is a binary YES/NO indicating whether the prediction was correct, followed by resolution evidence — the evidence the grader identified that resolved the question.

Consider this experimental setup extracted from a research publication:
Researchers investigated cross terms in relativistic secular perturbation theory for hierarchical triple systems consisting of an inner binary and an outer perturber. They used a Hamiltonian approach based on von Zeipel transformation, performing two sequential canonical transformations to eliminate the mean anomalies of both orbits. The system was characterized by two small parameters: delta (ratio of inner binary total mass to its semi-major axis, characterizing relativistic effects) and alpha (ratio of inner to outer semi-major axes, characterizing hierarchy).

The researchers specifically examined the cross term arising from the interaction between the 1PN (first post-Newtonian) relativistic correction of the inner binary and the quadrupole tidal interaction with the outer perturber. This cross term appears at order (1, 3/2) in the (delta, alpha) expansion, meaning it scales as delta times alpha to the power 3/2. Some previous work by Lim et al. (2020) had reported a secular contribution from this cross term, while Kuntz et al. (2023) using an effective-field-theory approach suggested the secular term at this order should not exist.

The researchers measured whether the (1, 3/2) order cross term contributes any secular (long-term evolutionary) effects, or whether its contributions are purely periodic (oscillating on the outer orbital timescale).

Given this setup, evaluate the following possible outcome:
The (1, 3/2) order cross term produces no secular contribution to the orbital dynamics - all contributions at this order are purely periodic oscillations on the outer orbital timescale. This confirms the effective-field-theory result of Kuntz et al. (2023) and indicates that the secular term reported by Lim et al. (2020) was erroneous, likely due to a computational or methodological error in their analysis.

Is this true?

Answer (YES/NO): YES